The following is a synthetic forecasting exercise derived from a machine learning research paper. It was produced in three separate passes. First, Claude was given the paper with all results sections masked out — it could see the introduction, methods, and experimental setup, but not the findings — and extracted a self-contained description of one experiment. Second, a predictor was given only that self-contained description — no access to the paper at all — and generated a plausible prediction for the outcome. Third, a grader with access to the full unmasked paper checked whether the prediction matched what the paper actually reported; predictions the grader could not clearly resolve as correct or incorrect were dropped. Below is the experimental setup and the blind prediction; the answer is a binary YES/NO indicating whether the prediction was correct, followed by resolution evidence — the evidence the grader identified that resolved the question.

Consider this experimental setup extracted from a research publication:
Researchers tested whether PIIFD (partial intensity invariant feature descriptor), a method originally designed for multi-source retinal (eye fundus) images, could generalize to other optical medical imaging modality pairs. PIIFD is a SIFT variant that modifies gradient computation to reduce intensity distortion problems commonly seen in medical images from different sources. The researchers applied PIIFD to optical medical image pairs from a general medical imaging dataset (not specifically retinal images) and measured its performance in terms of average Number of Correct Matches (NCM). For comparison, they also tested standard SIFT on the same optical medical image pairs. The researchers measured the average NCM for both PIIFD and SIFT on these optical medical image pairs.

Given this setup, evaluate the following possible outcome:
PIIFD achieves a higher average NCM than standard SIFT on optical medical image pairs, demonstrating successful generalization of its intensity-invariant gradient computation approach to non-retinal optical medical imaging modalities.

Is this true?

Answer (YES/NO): NO